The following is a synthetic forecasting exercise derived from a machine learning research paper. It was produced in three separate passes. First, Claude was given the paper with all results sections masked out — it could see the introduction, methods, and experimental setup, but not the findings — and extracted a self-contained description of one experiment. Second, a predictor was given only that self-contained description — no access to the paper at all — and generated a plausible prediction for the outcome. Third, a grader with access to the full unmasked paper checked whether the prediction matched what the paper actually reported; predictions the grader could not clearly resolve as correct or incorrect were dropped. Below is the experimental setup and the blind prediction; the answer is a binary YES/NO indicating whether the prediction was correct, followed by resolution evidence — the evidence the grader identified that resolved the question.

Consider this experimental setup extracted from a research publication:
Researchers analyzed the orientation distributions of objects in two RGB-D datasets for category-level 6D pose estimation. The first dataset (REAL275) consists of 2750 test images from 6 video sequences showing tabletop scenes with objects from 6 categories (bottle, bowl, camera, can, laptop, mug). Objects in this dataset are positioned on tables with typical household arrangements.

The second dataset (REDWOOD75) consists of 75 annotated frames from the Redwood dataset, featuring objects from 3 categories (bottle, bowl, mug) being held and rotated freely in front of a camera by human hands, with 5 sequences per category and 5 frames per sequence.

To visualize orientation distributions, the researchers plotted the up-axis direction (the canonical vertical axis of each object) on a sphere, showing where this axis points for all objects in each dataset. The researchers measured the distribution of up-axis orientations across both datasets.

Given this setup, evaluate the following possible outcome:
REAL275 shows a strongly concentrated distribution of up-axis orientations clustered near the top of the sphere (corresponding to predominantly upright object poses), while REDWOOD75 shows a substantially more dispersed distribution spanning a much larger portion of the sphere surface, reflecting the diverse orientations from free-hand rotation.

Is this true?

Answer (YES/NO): YES